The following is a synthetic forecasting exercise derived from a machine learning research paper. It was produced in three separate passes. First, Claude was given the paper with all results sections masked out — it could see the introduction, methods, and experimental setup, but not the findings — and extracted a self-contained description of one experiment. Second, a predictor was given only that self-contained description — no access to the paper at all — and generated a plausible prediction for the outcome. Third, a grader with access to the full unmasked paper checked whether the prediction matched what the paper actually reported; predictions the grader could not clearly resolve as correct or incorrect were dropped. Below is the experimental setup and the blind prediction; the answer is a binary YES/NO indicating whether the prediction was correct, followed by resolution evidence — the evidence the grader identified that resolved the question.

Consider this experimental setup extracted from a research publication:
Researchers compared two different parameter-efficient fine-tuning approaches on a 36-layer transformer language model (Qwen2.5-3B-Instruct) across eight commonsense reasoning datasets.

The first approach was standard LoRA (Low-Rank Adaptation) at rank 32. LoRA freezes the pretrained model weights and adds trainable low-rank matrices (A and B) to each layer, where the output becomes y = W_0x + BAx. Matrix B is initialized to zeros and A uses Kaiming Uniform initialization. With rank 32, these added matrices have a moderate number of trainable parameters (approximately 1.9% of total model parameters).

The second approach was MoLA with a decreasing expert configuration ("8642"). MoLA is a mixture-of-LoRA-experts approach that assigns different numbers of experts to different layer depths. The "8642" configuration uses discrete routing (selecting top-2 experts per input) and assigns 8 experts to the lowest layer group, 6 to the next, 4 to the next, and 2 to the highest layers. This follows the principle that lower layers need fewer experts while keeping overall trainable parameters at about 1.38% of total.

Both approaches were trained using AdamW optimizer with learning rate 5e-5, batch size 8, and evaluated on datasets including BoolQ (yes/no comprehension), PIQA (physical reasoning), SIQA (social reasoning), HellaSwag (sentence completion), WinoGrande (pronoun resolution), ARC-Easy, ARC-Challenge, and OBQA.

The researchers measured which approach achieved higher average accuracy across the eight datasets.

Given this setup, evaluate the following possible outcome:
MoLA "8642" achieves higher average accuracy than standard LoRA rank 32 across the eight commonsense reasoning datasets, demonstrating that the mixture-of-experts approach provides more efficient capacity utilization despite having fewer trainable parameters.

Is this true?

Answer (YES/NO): YES